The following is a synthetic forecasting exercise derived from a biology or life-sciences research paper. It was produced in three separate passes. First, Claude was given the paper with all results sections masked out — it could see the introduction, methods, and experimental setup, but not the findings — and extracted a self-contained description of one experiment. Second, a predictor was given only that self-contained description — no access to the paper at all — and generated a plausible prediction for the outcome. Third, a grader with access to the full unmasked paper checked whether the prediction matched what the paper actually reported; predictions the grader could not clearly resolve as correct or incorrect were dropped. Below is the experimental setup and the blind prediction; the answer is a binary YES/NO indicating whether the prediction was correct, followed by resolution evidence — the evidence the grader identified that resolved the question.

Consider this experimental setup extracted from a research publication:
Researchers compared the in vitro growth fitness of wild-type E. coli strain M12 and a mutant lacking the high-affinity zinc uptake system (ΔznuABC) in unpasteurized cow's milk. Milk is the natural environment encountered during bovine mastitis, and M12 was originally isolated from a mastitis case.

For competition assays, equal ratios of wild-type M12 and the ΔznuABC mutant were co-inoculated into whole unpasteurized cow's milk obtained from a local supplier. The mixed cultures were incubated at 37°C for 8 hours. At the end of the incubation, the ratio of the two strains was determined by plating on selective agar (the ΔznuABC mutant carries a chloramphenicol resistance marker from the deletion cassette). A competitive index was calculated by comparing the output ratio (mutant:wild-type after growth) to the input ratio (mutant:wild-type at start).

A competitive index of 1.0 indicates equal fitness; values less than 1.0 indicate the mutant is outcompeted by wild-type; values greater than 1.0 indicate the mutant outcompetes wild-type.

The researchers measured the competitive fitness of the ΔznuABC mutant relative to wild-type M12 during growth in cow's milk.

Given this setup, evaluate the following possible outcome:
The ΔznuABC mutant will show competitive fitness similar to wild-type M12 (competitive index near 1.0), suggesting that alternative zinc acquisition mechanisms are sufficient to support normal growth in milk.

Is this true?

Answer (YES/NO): YES